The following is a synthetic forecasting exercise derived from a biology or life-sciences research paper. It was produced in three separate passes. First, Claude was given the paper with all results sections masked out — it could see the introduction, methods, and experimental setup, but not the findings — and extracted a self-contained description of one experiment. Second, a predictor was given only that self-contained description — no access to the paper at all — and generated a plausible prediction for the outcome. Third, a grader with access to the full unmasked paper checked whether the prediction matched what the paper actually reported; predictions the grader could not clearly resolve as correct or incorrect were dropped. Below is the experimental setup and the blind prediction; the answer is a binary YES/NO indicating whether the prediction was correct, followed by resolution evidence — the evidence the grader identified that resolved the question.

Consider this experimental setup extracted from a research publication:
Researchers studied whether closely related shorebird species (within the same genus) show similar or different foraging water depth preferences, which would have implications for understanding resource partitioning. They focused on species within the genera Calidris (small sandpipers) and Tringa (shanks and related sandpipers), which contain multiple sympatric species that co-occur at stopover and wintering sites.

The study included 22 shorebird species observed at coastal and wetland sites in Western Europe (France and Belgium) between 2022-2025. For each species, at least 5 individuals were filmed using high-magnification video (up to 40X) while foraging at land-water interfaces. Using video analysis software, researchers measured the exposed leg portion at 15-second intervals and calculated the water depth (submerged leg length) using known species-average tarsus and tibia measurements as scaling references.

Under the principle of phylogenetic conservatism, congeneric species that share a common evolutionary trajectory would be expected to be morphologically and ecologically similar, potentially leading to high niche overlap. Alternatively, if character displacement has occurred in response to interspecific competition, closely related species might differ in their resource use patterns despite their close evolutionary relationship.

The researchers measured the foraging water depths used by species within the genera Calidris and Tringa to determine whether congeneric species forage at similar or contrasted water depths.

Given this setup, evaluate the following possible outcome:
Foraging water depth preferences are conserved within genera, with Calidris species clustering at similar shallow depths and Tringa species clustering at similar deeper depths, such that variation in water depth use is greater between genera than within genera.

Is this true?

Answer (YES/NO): NO